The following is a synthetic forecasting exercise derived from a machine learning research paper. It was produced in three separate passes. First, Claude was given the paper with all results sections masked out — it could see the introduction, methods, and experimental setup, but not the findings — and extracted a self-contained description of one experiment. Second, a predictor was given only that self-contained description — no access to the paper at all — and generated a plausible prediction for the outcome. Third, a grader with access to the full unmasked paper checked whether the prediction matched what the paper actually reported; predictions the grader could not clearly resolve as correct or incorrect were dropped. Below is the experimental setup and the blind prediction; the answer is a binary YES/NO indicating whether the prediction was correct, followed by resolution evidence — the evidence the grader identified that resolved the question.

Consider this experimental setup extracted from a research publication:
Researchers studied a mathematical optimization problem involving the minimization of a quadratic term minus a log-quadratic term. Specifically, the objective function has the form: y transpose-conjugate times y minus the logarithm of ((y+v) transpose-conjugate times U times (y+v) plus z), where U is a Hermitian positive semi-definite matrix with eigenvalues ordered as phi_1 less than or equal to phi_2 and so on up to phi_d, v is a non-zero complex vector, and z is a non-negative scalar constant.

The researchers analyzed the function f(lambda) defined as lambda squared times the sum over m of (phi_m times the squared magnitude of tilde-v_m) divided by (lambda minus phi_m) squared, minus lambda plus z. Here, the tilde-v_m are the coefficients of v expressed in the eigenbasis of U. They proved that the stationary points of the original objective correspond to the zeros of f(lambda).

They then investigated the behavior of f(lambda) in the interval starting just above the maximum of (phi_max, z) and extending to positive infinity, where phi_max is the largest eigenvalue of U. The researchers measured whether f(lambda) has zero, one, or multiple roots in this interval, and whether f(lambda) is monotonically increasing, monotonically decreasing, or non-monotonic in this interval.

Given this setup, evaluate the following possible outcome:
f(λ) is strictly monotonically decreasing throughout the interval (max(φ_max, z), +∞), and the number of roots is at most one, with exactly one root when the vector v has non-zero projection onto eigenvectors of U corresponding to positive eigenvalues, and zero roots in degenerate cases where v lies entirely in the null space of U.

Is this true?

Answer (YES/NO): NO